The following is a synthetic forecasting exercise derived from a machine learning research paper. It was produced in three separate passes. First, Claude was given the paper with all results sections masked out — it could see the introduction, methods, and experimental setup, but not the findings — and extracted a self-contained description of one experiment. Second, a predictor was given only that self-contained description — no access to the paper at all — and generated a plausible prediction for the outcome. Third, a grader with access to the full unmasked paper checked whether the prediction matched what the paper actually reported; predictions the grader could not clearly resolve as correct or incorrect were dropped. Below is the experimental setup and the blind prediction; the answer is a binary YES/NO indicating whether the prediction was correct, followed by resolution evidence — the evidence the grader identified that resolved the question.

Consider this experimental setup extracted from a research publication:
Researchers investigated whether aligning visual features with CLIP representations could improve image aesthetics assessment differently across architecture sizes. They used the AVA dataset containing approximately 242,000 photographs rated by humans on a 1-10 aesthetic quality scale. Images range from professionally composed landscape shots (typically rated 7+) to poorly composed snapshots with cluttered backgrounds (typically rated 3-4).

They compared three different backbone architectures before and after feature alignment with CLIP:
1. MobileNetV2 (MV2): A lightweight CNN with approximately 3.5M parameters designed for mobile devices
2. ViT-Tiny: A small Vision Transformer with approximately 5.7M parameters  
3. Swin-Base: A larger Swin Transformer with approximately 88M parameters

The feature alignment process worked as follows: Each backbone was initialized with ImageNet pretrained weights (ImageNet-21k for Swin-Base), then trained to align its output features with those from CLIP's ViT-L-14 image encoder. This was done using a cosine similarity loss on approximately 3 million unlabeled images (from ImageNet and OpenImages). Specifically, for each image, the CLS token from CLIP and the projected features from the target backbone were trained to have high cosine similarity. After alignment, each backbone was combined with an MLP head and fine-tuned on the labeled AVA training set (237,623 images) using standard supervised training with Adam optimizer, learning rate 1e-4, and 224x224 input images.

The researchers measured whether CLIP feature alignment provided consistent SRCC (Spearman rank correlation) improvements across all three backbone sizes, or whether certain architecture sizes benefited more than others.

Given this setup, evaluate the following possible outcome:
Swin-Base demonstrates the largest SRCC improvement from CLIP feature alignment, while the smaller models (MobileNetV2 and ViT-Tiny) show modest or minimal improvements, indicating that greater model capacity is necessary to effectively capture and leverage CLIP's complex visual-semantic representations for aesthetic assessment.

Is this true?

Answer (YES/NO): NO